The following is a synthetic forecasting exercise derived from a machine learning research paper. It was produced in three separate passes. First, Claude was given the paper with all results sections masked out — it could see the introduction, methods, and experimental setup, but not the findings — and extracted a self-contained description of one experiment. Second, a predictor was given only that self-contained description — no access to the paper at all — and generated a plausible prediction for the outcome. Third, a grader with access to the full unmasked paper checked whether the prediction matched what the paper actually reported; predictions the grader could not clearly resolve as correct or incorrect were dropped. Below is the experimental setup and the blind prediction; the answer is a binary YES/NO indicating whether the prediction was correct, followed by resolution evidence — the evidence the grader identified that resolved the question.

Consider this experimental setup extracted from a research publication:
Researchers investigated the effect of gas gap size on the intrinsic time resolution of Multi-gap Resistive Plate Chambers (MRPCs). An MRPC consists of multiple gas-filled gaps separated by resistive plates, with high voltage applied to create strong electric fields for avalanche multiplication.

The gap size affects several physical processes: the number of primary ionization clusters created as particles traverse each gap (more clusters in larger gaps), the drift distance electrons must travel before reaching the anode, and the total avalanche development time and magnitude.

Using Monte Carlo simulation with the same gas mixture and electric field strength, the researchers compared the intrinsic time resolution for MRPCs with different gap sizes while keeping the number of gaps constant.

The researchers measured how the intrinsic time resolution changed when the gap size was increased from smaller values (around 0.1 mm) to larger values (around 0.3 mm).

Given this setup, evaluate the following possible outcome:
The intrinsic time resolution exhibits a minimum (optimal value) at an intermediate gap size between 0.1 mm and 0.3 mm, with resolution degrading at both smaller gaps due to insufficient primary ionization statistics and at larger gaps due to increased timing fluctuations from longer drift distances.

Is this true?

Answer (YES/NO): NO